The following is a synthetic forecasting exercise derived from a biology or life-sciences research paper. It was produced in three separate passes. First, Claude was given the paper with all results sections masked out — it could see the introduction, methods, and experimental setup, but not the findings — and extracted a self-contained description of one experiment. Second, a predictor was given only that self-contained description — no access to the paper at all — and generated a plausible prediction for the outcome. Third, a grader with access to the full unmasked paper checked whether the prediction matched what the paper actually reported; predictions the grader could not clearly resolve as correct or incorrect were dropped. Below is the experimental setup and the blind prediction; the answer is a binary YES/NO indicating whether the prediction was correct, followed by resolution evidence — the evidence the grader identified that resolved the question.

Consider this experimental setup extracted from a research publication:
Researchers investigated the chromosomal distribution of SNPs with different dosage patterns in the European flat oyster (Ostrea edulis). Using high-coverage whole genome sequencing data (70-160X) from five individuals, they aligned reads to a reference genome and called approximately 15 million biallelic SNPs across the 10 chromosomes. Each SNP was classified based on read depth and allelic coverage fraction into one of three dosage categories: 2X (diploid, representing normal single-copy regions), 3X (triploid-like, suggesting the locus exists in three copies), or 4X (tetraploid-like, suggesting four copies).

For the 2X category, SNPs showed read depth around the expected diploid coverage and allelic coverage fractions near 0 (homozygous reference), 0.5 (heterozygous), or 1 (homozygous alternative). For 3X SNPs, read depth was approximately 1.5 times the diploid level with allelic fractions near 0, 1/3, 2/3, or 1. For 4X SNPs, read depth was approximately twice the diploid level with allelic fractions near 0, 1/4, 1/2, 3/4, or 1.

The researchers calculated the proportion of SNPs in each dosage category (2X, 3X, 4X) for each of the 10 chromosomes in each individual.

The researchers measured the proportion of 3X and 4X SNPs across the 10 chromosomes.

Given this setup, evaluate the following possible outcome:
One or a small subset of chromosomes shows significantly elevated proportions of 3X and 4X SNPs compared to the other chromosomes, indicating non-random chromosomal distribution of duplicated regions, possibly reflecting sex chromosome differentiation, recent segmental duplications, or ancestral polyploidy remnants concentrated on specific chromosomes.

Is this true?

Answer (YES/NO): YES